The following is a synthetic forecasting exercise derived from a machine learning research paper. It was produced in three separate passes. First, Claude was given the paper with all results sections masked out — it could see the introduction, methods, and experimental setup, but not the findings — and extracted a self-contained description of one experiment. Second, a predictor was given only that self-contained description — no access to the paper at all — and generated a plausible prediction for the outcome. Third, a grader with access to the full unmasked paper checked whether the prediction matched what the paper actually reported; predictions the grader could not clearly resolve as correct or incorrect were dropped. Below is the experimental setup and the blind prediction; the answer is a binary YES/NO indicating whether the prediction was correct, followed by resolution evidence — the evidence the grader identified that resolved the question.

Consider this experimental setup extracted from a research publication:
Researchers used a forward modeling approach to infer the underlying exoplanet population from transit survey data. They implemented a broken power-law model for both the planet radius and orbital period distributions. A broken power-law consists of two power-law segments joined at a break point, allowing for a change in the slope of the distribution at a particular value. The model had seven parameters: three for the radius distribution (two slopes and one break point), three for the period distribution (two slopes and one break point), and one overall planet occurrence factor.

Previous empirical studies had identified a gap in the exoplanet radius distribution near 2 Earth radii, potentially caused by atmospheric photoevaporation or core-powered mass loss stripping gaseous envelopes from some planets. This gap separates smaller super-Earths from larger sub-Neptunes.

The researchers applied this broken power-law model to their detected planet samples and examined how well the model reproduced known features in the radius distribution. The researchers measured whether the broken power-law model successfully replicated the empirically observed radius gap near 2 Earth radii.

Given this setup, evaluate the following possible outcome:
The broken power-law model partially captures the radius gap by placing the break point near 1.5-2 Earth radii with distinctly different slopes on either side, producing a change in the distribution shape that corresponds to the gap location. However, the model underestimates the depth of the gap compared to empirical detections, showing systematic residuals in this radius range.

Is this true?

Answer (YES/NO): NO